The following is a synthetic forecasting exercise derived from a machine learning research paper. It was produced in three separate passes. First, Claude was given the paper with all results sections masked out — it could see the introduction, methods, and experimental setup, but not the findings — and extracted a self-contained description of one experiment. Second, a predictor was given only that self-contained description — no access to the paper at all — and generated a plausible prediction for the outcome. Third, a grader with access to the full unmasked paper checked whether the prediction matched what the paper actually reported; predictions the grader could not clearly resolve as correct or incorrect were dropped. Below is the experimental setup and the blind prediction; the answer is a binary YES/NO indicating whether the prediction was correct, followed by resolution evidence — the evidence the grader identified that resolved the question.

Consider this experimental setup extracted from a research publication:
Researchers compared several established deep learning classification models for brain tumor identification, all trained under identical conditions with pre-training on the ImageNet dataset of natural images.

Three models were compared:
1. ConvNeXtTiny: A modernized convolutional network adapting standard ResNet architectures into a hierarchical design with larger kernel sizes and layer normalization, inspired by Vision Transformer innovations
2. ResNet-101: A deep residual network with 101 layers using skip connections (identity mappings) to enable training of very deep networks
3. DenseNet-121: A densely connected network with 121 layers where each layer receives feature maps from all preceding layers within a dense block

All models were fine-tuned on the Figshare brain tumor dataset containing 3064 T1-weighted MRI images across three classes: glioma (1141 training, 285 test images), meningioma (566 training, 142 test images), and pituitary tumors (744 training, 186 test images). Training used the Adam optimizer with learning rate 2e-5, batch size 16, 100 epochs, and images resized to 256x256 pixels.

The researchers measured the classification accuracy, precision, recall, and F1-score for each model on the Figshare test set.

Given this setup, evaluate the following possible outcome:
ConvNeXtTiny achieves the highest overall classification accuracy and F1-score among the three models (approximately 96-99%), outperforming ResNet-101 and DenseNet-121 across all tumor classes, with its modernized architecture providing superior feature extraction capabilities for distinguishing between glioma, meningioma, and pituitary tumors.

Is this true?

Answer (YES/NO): NO